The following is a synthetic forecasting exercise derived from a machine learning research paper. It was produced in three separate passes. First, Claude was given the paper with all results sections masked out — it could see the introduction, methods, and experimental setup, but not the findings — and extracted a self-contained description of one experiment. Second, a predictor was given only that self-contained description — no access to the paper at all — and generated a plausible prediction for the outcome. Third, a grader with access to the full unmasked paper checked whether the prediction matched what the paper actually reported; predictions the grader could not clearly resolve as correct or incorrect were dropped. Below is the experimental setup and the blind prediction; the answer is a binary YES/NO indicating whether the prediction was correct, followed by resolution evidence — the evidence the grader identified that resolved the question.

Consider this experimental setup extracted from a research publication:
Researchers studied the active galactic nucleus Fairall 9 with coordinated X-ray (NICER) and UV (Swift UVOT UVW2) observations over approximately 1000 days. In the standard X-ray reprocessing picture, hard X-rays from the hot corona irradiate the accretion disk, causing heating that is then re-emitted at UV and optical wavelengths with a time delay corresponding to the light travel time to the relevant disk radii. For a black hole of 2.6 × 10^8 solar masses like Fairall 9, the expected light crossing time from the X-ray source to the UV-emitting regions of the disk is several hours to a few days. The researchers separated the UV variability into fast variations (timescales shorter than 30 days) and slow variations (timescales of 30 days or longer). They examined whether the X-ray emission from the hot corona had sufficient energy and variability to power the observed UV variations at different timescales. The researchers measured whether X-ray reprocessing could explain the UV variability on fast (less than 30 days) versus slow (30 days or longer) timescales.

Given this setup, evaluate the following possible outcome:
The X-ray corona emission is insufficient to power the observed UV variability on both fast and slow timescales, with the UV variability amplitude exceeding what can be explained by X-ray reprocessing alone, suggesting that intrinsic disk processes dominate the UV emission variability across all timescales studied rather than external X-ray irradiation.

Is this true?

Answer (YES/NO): NO